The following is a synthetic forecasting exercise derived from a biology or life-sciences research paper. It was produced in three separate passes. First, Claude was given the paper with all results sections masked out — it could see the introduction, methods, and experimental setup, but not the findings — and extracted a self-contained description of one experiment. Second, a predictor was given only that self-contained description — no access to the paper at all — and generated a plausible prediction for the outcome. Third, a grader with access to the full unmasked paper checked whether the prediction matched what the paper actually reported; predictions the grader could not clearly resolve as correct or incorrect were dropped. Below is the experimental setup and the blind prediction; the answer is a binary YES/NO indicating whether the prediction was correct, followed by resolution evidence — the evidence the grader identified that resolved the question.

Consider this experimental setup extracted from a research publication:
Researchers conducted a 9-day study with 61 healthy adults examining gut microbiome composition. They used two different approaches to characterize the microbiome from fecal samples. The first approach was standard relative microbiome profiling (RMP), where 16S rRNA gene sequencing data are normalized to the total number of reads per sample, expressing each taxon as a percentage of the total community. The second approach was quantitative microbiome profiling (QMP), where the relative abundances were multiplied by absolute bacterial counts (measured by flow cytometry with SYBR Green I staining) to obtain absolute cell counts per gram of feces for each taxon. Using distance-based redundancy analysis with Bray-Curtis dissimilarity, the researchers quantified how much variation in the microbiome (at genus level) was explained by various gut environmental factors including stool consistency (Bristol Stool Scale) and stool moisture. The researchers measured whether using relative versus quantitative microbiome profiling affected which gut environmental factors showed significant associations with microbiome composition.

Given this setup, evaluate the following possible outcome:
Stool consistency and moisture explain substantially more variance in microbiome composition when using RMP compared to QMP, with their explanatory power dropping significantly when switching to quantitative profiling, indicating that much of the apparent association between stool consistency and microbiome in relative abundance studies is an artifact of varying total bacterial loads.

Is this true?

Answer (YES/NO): NO